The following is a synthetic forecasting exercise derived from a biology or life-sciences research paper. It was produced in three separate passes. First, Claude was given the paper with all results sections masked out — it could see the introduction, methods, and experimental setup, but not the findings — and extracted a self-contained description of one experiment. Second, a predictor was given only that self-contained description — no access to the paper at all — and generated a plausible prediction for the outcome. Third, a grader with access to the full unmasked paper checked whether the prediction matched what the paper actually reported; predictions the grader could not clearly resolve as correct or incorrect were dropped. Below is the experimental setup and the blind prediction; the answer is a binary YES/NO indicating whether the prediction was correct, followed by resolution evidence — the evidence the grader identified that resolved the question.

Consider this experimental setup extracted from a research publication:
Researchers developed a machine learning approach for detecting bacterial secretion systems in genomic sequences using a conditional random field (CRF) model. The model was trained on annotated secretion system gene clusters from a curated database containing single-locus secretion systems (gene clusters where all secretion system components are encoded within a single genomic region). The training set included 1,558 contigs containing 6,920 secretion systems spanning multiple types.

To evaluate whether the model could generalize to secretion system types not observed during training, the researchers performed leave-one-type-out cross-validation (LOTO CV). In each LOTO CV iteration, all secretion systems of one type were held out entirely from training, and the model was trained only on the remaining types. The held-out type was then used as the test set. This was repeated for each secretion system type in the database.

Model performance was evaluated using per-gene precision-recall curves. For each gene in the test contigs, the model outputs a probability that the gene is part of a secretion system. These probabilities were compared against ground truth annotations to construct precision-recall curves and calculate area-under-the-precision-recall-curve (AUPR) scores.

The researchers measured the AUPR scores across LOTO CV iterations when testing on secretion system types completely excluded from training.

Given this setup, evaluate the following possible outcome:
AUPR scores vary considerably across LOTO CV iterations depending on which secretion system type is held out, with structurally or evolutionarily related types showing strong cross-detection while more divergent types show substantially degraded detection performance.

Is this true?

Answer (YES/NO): NO